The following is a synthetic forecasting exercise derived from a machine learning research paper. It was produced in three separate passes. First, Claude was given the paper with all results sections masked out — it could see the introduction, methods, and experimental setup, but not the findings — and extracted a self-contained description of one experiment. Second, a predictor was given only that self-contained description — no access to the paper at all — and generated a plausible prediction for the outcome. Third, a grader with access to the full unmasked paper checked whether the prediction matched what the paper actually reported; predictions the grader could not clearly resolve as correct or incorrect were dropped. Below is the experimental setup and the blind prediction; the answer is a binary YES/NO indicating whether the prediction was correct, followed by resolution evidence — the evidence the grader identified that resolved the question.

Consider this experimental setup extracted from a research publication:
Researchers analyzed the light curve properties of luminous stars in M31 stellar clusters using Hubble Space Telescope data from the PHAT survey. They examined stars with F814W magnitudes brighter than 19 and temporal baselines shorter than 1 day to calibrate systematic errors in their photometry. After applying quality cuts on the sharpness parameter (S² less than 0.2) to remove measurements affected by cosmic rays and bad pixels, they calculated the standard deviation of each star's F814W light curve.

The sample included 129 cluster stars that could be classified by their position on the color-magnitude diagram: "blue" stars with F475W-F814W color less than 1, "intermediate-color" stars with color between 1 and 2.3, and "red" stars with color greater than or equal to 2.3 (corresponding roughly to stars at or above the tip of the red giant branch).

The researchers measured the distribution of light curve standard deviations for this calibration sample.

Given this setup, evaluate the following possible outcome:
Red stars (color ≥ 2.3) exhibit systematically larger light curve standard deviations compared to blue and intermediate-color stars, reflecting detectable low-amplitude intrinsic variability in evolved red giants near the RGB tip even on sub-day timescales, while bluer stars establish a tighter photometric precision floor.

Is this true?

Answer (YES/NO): NO